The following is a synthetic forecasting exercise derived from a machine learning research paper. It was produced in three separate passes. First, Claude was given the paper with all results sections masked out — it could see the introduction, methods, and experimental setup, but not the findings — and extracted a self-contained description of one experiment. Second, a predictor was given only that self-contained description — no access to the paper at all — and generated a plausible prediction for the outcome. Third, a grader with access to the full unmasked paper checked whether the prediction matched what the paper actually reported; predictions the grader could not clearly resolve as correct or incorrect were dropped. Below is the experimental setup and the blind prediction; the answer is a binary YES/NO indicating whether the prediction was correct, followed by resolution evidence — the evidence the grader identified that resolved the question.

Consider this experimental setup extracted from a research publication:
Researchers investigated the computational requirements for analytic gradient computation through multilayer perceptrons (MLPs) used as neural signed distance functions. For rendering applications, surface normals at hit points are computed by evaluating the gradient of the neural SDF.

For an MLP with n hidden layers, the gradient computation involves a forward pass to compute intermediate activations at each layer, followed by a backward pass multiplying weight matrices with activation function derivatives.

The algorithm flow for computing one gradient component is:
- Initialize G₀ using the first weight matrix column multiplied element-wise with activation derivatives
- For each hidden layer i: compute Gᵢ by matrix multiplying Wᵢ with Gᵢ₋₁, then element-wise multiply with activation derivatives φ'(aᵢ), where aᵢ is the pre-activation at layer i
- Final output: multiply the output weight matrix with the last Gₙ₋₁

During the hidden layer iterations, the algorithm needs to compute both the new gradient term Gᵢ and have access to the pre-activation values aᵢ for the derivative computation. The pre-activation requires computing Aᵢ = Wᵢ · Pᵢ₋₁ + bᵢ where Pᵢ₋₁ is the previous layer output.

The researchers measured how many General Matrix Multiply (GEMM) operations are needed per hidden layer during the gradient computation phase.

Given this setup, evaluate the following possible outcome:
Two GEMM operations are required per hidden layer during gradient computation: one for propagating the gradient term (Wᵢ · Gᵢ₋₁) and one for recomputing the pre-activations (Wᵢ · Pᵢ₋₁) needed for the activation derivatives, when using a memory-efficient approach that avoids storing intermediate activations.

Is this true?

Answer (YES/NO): YES